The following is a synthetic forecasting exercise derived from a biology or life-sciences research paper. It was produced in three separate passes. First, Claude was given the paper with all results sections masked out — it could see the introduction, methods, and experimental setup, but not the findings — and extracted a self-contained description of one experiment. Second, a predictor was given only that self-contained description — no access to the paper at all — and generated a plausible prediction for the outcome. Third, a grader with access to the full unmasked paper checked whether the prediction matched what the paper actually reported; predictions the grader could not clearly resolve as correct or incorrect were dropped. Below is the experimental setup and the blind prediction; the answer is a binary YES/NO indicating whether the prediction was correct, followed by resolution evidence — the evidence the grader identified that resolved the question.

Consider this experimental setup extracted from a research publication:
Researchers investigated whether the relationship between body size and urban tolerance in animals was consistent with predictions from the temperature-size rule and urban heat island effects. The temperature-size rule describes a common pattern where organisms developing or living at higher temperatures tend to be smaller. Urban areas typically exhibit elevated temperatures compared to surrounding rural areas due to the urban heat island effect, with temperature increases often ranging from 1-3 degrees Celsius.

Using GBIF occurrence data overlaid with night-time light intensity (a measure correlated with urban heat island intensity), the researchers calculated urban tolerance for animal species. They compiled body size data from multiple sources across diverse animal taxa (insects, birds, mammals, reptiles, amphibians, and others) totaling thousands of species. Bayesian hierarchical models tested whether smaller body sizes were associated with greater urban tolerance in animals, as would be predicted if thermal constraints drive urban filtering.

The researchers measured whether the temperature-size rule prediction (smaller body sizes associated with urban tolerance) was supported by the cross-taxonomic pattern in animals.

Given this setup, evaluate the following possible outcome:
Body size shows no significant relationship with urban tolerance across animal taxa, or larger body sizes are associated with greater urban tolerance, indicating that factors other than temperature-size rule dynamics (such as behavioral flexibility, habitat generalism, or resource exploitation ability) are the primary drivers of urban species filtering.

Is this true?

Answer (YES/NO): YES